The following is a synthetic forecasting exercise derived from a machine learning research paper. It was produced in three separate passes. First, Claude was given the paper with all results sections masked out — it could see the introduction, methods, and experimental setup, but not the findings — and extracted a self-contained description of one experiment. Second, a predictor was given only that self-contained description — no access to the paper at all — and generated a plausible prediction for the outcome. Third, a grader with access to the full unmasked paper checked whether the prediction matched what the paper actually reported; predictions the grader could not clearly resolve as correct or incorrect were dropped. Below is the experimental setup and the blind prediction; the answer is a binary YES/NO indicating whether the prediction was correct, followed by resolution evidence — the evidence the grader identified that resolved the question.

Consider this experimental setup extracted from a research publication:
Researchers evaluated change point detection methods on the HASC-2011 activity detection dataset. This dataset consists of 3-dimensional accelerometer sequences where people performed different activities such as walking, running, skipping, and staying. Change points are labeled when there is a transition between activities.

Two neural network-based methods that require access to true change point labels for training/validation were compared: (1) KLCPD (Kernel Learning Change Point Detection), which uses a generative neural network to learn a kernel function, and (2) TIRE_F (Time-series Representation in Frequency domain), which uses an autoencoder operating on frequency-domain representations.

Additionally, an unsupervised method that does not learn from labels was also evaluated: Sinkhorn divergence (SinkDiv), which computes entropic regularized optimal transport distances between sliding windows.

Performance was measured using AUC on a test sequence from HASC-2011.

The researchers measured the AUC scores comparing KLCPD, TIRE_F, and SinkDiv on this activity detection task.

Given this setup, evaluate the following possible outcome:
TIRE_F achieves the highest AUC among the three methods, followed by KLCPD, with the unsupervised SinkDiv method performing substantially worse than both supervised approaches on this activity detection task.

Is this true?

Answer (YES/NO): NO